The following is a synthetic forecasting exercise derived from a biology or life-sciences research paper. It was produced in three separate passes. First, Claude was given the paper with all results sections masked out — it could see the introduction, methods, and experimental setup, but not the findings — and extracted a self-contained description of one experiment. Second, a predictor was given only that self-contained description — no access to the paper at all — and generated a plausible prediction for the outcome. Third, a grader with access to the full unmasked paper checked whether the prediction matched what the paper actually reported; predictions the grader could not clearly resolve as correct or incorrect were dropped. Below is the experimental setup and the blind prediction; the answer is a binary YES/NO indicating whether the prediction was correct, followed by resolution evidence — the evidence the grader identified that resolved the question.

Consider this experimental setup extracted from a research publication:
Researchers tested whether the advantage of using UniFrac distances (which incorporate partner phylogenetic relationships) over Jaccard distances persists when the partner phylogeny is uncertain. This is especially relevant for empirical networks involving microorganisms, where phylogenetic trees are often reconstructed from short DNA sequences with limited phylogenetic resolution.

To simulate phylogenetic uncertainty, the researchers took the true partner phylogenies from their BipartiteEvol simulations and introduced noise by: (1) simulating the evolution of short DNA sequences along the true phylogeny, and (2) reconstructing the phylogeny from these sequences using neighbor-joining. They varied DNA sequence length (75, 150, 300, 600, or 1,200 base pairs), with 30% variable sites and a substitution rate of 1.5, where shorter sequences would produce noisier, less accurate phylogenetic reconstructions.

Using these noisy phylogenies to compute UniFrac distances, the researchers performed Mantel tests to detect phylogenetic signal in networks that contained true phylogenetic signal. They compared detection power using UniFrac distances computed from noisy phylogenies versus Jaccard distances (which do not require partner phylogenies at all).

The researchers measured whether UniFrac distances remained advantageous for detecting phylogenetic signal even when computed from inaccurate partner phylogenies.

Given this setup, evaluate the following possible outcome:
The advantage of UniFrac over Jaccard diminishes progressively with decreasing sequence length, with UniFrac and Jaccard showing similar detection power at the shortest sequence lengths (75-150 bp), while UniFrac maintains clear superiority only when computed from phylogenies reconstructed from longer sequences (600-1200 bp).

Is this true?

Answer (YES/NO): NO